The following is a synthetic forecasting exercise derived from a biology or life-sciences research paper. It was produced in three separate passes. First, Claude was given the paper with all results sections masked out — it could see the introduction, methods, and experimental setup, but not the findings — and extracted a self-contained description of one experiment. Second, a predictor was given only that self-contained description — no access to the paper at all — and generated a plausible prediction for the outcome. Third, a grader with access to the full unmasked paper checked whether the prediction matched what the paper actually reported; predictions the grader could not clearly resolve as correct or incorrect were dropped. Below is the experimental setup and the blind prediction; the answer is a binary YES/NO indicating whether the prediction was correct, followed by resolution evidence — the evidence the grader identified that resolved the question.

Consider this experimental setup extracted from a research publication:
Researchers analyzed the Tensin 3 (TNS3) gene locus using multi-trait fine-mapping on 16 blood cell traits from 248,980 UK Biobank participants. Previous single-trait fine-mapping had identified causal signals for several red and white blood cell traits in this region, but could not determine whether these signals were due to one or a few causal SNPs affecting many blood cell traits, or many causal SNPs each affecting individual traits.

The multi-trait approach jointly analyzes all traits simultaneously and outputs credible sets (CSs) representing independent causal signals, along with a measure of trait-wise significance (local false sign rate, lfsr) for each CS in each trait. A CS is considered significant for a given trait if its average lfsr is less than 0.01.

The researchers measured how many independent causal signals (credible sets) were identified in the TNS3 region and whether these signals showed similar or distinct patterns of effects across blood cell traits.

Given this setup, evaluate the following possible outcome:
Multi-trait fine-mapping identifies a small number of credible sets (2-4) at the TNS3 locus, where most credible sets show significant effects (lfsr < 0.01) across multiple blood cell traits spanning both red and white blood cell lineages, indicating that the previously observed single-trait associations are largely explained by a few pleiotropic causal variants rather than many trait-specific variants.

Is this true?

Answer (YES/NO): NO